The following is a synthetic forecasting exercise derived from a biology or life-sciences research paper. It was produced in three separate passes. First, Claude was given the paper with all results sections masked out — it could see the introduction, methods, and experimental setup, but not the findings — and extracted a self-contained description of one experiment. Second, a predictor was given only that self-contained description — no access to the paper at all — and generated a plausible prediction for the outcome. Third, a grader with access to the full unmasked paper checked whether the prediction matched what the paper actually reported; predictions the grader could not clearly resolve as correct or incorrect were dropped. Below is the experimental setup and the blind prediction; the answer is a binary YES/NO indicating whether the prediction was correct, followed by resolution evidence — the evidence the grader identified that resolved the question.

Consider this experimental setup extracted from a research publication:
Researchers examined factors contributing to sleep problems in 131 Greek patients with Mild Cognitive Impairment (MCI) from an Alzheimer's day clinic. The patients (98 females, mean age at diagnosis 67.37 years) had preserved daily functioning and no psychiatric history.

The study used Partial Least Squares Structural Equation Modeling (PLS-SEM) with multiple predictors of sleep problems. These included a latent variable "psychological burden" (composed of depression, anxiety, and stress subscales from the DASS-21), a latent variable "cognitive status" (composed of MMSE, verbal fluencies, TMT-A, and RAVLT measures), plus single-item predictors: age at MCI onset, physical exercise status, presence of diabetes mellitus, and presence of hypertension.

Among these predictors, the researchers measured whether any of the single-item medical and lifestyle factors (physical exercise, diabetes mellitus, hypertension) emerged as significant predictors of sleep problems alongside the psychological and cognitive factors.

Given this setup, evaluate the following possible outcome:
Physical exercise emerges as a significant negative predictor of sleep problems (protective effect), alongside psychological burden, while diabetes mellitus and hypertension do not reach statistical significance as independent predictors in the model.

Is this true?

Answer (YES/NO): NO